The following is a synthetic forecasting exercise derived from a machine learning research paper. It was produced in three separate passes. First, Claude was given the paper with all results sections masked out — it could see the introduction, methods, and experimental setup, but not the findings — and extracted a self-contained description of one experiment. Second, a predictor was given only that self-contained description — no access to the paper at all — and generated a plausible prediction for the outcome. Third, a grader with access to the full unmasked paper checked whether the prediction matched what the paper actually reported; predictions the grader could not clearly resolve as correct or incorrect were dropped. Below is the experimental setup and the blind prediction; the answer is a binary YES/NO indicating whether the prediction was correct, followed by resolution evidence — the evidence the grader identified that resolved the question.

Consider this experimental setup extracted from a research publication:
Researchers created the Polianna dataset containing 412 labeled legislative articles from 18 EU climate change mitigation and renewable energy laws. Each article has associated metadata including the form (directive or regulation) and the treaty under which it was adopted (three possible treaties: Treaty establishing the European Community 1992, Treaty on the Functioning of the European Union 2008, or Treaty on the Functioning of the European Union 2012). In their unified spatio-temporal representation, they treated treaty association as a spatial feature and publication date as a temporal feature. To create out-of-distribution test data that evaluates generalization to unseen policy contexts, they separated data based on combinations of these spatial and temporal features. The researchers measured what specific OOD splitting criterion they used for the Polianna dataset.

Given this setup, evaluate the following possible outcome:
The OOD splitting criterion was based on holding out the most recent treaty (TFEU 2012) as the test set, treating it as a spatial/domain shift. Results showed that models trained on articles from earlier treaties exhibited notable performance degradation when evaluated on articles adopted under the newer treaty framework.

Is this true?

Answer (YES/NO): NO